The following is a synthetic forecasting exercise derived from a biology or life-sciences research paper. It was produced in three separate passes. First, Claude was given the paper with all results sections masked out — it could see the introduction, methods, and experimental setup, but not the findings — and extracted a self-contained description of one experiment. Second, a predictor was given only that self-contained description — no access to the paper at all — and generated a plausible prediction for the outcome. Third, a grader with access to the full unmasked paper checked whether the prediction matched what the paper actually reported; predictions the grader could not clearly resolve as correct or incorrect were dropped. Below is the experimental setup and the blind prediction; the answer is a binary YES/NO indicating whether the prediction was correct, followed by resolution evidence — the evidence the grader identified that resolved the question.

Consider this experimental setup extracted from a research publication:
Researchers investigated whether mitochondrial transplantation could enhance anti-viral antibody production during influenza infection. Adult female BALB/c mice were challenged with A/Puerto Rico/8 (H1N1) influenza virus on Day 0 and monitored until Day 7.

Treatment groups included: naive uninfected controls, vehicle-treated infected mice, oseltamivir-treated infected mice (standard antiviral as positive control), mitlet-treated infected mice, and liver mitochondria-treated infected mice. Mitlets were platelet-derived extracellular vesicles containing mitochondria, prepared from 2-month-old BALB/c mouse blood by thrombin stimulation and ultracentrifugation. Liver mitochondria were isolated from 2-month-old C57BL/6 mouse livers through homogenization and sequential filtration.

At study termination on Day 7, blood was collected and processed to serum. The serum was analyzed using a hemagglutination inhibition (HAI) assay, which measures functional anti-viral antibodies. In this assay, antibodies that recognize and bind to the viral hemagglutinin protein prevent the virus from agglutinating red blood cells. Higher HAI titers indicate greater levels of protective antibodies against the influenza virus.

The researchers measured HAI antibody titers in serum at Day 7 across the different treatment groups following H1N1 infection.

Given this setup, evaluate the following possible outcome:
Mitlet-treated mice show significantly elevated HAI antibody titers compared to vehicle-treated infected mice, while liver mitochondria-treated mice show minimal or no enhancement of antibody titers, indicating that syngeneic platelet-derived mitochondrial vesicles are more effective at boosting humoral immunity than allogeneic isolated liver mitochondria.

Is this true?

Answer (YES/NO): NO